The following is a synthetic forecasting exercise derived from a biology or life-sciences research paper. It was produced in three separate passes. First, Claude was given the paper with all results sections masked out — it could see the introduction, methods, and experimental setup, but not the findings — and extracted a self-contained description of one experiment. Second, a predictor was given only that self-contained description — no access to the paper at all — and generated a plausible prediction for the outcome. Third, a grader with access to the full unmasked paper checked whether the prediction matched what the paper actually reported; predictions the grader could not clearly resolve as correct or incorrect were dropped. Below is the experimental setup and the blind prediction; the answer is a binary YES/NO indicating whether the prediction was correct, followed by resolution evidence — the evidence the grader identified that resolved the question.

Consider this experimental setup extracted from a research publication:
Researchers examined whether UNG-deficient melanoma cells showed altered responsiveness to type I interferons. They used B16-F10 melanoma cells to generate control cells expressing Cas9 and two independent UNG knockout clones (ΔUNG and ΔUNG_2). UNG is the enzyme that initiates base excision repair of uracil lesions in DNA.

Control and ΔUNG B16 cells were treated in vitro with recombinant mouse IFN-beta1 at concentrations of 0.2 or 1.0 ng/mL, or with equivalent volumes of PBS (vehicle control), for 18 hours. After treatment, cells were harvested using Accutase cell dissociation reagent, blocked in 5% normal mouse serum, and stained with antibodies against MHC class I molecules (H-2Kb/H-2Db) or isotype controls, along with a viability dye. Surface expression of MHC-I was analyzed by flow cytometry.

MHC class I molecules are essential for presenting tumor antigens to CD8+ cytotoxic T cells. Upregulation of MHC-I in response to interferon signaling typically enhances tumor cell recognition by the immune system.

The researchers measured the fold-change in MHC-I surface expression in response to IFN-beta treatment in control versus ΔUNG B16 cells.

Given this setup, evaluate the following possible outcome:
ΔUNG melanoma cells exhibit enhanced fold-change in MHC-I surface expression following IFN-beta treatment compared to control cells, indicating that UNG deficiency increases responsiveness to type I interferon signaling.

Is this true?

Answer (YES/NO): NO